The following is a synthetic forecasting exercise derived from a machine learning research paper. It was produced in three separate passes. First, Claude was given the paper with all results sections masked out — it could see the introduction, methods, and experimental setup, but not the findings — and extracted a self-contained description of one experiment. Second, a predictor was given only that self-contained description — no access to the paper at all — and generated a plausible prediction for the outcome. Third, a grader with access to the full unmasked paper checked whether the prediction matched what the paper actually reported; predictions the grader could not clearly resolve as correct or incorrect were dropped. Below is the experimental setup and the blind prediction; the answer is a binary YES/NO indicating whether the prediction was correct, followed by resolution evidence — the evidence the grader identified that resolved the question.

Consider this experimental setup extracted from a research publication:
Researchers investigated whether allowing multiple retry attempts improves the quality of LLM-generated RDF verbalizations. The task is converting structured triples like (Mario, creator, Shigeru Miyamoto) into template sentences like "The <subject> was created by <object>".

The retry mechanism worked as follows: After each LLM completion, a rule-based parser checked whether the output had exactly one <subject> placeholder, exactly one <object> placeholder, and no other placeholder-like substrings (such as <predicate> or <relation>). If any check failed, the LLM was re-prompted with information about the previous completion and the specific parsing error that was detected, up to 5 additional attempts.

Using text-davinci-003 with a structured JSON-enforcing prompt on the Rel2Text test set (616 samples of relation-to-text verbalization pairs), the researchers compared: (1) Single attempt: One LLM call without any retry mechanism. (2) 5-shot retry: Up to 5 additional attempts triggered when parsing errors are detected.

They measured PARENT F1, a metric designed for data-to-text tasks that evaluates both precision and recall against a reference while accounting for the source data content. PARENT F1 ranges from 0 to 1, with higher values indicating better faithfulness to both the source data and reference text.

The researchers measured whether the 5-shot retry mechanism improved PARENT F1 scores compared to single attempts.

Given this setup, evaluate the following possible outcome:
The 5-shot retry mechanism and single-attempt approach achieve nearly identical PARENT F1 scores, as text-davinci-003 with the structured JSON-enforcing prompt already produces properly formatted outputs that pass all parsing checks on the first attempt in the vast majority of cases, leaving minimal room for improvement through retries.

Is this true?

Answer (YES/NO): YES